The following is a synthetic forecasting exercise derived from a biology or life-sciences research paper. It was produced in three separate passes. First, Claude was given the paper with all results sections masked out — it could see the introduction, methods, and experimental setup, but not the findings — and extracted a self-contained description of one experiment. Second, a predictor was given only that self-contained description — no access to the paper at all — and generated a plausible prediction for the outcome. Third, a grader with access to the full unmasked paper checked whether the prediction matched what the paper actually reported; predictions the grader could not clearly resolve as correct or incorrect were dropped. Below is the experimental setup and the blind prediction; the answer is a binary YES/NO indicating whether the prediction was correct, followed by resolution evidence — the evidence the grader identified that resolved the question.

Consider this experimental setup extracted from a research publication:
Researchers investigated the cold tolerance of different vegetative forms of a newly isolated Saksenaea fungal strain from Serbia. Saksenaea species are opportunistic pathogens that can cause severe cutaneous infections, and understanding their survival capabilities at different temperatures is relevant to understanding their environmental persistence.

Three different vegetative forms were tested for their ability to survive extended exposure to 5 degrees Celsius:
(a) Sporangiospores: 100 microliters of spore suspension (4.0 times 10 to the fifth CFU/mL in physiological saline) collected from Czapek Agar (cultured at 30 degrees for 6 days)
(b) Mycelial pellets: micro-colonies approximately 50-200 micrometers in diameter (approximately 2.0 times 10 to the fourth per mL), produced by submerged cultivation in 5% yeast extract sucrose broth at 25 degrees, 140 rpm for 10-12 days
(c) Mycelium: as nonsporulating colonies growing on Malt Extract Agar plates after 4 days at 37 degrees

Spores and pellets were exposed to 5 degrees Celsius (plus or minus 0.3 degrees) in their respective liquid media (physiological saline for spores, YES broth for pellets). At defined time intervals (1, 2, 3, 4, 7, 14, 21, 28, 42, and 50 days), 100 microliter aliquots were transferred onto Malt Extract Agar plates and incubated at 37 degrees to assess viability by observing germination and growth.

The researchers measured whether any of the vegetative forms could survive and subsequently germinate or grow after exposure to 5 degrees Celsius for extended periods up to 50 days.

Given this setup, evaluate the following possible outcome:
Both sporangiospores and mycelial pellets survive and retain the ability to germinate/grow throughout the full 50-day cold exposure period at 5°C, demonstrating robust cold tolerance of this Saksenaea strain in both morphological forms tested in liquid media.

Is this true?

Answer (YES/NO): NO